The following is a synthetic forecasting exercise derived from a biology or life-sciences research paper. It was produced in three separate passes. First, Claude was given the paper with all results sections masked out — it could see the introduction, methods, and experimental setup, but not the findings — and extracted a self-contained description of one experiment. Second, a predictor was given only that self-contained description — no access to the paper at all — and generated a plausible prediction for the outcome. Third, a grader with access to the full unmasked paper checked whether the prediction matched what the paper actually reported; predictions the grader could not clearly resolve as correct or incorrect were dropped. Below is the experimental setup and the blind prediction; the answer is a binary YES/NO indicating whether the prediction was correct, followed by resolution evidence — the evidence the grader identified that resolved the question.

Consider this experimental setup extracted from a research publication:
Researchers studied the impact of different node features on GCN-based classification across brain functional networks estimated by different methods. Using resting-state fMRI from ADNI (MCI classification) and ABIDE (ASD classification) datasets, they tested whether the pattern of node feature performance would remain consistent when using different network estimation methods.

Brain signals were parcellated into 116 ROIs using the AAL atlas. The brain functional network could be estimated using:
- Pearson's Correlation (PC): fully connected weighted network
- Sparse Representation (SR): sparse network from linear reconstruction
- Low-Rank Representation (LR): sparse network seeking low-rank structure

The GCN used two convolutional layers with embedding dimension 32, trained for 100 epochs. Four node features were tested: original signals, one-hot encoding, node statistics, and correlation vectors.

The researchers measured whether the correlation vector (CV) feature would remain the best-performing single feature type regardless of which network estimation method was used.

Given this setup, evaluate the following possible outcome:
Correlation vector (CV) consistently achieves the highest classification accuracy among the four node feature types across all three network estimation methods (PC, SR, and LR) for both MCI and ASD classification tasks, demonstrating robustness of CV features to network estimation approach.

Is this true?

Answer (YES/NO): YES